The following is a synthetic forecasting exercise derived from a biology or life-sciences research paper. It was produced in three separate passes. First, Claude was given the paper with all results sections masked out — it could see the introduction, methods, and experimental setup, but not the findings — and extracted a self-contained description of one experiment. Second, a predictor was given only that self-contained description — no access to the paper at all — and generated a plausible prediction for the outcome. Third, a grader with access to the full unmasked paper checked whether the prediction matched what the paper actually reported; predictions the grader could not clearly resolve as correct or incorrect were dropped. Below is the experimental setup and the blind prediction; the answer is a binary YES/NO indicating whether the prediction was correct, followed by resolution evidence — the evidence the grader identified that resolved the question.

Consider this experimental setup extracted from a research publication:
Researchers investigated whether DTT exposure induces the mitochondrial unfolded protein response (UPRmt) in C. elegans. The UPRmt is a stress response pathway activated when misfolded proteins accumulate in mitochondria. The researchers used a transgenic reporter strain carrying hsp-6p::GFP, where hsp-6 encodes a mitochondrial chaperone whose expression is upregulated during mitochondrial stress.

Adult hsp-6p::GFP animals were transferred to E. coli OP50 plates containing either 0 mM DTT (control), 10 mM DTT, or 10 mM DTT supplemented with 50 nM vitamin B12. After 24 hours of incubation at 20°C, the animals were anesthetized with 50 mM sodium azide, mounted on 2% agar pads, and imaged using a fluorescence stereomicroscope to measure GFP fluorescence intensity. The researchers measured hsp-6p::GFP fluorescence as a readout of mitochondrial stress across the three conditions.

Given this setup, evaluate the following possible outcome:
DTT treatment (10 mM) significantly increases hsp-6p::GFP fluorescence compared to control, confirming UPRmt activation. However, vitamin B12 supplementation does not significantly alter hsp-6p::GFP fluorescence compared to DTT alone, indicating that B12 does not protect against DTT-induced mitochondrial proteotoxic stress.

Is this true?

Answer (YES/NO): NO